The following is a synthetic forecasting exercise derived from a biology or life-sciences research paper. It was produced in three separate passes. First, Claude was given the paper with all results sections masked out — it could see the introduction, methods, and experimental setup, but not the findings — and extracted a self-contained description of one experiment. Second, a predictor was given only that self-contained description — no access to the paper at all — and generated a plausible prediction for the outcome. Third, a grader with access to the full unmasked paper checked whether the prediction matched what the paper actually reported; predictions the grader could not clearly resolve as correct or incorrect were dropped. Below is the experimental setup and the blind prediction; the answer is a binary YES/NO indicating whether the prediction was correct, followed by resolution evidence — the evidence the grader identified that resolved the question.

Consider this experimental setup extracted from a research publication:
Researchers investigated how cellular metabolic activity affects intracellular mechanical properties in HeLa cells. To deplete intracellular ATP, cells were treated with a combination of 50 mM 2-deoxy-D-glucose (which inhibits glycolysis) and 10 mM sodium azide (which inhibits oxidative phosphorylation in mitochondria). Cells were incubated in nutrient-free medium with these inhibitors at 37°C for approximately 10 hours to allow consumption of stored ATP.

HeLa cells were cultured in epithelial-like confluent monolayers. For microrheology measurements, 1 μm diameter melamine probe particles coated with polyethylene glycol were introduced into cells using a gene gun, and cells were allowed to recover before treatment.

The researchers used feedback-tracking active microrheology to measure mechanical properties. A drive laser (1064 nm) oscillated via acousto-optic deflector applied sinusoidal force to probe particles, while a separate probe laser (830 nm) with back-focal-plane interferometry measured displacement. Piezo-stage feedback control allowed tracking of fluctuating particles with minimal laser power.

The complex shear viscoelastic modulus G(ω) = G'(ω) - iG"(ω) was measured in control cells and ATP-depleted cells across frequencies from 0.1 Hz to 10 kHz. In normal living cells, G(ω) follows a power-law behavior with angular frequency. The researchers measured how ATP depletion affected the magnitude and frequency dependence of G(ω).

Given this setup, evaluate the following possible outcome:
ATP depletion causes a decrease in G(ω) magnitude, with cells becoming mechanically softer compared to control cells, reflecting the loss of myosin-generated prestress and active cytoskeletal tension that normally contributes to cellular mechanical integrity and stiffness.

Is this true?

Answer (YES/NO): NO